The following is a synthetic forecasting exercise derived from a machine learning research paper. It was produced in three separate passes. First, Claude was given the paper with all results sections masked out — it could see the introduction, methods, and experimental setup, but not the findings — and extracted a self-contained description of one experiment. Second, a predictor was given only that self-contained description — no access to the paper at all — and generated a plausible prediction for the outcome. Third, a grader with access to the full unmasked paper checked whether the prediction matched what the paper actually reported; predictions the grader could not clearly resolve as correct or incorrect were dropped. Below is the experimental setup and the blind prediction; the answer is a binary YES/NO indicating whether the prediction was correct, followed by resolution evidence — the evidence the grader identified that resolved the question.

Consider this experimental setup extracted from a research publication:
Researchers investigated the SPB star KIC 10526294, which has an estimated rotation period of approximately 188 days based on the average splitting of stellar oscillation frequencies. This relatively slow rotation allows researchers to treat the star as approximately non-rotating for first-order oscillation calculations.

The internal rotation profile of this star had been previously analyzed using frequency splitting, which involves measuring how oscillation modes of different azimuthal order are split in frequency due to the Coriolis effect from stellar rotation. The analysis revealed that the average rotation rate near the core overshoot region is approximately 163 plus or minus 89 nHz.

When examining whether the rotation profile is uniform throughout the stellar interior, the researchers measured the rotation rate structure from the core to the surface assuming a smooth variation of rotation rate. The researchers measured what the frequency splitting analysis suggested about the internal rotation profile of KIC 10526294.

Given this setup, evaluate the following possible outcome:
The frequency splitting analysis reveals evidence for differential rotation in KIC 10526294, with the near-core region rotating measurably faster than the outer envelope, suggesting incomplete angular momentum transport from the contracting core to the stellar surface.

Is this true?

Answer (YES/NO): NO